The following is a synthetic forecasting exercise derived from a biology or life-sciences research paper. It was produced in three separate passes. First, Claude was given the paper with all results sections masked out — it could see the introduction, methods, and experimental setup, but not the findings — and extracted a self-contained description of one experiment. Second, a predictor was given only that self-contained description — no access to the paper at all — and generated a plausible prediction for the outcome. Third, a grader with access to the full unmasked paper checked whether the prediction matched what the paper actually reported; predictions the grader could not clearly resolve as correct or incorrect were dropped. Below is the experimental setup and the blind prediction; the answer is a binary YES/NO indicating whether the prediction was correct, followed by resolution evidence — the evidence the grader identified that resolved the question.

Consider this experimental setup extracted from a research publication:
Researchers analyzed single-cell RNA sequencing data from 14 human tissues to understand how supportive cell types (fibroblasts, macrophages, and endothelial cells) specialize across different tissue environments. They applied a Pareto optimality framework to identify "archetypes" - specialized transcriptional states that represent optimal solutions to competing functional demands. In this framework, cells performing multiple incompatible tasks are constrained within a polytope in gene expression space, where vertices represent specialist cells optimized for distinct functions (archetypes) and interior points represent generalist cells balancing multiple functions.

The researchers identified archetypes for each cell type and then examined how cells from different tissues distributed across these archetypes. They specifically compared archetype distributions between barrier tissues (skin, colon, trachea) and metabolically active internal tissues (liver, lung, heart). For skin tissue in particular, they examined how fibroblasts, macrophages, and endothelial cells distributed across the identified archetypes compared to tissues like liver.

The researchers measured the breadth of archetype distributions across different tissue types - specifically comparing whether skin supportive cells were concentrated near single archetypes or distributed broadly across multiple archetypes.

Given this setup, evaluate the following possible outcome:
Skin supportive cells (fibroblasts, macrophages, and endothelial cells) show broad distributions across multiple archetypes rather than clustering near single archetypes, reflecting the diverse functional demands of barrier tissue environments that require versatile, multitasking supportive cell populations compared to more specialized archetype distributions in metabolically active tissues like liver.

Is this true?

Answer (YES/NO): NO